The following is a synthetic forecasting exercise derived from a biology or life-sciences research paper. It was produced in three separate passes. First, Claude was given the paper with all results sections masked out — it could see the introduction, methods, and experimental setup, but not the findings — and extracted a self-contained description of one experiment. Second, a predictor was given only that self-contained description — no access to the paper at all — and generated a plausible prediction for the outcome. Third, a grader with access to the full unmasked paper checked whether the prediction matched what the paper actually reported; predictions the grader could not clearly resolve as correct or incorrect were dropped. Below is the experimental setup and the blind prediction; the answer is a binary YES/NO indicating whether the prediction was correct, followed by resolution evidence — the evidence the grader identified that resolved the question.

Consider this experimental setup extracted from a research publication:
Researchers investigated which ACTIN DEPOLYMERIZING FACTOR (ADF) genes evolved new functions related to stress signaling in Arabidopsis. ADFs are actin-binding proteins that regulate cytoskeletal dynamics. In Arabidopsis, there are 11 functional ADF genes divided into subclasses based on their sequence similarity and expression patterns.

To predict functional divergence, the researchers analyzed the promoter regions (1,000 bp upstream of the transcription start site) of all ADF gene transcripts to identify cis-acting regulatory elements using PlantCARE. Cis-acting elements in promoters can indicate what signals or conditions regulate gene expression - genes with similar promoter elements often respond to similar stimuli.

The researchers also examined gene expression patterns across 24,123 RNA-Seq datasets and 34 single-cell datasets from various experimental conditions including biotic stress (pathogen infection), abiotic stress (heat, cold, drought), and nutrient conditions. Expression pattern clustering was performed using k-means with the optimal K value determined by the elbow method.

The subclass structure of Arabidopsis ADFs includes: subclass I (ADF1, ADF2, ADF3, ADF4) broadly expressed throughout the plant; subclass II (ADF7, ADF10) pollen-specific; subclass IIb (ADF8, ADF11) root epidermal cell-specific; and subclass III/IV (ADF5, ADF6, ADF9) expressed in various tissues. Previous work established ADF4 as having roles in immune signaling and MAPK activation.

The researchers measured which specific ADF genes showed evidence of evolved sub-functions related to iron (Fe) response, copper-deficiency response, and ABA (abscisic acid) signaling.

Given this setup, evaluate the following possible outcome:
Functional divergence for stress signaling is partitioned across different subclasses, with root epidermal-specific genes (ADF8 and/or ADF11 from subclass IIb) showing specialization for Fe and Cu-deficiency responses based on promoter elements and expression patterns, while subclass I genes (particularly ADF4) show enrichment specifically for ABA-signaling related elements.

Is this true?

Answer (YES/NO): NO